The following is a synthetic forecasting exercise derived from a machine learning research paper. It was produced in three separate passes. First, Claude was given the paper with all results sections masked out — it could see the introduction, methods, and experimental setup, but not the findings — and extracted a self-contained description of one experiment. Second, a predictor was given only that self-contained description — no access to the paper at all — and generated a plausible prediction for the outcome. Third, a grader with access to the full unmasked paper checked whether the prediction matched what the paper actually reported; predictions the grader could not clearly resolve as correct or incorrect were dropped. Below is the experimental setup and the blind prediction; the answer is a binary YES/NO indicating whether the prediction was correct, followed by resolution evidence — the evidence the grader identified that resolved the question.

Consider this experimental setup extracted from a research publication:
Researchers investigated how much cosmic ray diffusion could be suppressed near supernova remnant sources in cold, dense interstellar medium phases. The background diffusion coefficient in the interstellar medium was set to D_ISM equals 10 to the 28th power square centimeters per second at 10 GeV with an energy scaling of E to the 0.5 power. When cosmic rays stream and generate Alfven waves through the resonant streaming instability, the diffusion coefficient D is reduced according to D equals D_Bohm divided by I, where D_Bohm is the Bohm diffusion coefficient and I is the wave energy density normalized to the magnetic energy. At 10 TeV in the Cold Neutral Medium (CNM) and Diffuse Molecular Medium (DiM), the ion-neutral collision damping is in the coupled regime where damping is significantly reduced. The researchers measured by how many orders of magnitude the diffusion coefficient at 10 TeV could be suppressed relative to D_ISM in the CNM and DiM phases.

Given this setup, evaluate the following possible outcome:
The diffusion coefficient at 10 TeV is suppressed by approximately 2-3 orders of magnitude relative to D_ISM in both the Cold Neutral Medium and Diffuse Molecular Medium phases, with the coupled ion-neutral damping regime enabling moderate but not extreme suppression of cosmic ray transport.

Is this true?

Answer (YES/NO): YES